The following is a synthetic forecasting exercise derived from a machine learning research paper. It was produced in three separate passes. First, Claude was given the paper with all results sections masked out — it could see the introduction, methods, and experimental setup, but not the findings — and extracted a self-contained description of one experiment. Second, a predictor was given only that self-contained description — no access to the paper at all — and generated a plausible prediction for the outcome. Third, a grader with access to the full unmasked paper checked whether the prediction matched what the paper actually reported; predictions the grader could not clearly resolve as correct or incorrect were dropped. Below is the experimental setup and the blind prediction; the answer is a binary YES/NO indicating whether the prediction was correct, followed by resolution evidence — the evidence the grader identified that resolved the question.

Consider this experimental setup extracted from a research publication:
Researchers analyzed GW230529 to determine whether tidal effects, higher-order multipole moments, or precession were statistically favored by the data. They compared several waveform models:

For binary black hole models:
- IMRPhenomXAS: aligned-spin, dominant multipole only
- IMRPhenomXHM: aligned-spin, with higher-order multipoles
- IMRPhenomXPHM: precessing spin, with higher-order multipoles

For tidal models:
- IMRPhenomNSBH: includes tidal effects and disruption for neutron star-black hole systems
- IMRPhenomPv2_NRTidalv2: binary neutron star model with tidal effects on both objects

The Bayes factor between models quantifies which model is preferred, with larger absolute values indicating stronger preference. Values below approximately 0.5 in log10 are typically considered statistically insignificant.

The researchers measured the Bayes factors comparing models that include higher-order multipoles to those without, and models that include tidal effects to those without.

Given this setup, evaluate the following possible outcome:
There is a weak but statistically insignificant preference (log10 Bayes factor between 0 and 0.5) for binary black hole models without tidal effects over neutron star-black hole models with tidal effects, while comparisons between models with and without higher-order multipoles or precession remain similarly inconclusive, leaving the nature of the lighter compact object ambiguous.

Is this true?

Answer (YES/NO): NO